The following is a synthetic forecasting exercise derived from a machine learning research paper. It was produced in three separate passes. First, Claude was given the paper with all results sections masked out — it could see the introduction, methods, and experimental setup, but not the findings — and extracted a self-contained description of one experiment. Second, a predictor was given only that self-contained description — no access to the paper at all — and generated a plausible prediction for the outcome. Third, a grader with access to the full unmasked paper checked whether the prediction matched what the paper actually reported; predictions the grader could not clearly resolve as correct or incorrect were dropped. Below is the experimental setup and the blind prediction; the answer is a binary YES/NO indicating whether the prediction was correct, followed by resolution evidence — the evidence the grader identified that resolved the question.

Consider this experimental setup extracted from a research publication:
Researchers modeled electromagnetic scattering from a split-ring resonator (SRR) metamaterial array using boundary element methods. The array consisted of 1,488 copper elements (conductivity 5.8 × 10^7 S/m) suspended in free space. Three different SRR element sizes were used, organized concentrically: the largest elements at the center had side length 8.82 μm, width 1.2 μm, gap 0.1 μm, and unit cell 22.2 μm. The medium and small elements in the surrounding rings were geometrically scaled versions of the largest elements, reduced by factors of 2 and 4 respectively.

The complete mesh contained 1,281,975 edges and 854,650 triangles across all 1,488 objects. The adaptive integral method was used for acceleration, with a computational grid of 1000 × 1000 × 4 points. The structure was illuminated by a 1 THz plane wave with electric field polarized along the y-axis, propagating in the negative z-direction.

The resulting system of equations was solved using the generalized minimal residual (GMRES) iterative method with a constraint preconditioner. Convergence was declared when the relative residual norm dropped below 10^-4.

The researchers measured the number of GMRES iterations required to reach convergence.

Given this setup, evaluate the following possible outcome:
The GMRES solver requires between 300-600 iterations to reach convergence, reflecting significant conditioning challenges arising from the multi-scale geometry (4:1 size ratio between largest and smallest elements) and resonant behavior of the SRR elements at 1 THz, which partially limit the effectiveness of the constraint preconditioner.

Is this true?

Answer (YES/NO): NO